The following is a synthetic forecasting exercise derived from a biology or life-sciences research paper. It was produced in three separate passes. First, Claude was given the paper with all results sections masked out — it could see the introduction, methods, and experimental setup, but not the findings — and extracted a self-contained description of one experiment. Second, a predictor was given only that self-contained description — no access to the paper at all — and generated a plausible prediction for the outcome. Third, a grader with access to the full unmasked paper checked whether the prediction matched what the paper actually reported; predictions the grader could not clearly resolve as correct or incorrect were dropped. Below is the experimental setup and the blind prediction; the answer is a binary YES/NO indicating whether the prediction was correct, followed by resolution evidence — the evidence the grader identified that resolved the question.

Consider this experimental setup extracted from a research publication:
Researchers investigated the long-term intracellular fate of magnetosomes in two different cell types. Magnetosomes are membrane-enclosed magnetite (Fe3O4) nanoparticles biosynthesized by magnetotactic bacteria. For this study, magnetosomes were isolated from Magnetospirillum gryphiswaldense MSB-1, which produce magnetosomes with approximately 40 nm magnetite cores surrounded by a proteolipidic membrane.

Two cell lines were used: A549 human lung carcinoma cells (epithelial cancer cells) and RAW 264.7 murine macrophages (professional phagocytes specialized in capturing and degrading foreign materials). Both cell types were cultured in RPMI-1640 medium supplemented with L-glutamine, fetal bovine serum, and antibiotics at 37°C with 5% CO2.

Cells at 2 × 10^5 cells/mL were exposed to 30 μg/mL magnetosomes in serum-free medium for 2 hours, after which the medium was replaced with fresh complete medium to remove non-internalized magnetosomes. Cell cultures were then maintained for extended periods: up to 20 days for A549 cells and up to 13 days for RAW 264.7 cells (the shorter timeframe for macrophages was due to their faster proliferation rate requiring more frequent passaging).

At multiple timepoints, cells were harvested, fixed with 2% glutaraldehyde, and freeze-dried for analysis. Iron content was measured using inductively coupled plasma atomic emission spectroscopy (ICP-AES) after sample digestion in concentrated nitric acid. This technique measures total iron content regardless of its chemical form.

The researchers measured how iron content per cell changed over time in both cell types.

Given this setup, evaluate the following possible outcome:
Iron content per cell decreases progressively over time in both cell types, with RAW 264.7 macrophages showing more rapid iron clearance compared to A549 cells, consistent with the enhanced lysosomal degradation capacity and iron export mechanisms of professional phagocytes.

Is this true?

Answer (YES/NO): YES